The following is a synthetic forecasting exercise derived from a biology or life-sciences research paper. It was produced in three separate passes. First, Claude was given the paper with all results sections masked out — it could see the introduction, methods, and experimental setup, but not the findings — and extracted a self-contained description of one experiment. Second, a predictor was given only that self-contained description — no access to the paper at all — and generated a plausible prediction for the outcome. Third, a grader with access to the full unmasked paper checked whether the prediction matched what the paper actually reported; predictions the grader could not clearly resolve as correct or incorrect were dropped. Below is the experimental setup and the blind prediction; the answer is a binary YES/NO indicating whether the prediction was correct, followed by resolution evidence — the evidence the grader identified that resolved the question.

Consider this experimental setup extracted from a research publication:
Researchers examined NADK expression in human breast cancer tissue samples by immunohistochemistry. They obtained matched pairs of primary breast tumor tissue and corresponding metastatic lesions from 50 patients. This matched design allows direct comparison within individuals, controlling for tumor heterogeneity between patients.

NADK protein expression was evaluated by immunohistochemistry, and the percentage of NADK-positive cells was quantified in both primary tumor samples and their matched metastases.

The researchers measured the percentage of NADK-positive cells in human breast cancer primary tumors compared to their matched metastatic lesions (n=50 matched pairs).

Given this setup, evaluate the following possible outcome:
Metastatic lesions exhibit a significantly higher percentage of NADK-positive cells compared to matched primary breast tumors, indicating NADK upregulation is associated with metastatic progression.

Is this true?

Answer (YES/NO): YES